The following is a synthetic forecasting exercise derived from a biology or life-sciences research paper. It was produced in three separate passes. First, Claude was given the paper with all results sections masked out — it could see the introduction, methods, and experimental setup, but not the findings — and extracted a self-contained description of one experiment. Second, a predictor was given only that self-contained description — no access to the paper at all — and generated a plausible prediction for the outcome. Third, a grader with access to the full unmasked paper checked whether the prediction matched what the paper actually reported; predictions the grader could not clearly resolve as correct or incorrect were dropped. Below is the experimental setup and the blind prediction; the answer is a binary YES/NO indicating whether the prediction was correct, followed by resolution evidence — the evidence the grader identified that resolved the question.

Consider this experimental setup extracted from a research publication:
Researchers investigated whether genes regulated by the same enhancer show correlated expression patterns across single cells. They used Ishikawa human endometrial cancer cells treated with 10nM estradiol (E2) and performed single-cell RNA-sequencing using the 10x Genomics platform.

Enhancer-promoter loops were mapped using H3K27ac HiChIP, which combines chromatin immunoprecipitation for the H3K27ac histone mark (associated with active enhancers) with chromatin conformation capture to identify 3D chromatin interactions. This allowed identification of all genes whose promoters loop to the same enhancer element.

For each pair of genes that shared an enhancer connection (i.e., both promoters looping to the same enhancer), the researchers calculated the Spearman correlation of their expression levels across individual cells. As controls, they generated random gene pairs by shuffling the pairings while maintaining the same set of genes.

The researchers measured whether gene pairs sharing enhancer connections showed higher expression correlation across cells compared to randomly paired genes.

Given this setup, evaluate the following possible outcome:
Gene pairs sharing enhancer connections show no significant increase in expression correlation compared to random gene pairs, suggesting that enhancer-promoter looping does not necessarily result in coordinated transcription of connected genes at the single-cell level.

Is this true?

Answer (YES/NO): NO